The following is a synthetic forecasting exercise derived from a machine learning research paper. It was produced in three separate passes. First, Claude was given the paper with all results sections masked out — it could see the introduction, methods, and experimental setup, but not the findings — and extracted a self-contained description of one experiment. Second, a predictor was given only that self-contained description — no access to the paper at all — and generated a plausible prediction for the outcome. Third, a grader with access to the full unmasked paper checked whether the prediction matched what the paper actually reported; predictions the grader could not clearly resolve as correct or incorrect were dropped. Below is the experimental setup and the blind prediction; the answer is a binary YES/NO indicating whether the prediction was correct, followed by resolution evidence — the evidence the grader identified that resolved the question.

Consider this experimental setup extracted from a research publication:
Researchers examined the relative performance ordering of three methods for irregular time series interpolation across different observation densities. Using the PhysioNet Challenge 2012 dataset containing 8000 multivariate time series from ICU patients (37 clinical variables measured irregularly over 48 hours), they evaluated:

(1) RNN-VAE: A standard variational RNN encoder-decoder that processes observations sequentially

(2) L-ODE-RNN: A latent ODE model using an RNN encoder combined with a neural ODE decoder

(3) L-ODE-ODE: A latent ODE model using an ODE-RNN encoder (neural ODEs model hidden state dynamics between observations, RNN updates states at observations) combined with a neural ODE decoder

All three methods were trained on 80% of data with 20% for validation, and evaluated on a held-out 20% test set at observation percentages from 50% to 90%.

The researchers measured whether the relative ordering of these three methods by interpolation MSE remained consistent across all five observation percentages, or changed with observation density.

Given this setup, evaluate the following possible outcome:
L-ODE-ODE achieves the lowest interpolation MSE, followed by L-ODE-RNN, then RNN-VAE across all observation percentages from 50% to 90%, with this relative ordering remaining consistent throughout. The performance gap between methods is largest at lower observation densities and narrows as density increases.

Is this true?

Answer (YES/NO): YES